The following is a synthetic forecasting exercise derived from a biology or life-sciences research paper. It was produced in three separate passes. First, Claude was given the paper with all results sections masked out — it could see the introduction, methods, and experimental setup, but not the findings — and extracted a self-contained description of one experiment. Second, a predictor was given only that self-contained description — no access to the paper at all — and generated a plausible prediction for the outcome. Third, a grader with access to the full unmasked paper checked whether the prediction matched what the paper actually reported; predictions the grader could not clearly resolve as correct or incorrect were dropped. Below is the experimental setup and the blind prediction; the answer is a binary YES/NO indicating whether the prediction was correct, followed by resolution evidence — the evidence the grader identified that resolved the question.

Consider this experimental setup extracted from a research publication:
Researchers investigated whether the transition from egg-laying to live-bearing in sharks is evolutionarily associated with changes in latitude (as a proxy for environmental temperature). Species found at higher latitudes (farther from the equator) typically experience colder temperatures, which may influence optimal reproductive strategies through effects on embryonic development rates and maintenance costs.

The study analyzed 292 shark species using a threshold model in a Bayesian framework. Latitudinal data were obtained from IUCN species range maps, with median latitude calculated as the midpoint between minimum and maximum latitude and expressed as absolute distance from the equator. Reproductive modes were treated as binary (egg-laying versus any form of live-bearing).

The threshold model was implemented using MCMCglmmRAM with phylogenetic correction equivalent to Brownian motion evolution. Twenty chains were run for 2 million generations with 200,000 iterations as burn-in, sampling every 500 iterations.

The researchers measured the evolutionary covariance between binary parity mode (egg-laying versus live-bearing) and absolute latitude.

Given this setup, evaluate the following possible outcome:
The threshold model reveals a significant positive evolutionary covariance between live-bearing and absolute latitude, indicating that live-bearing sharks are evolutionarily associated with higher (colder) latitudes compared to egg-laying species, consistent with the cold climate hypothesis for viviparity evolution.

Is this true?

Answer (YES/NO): NO